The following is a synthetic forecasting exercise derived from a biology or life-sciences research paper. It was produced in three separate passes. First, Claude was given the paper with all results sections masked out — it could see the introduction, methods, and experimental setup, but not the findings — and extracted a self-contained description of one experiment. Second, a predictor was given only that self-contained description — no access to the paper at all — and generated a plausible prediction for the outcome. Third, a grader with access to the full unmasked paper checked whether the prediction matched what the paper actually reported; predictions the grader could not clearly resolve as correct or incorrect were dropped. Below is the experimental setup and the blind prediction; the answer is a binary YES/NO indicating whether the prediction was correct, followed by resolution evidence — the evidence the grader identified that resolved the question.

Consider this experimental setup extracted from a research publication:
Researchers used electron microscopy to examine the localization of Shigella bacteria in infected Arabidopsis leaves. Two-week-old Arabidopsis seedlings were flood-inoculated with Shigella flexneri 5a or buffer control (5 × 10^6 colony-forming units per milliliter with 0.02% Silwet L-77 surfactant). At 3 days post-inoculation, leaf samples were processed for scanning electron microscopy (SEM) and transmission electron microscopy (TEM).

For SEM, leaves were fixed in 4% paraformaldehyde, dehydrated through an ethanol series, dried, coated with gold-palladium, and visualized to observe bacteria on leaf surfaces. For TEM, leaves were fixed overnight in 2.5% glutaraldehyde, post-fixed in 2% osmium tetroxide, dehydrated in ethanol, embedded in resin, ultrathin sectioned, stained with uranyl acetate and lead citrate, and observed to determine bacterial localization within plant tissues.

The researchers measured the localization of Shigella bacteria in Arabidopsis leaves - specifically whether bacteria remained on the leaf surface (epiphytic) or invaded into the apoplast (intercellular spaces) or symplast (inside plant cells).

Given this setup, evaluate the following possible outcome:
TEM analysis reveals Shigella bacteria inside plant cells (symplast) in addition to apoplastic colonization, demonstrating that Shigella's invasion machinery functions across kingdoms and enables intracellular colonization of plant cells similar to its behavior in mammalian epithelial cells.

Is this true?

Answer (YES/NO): NO